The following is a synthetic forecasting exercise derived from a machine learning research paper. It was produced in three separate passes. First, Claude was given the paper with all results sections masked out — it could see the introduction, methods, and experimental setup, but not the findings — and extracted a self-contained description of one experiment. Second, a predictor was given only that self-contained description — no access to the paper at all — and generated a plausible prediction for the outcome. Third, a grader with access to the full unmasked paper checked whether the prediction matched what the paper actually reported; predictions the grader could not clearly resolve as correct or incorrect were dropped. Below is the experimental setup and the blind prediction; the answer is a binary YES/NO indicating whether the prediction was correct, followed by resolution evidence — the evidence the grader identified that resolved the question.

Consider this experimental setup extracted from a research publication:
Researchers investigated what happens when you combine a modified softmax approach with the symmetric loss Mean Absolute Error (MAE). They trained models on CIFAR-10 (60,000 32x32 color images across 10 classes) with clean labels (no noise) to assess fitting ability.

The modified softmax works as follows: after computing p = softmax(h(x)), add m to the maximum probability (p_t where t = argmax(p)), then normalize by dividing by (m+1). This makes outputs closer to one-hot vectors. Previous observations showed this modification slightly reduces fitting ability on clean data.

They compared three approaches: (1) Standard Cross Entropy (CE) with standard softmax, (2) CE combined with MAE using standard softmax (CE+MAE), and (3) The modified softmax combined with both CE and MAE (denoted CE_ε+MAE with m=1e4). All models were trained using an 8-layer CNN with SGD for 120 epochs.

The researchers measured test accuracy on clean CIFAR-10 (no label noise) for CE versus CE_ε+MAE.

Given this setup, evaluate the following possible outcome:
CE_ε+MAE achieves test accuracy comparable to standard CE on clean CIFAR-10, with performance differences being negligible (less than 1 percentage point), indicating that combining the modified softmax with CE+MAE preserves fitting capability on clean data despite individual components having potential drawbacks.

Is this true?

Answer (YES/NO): YES